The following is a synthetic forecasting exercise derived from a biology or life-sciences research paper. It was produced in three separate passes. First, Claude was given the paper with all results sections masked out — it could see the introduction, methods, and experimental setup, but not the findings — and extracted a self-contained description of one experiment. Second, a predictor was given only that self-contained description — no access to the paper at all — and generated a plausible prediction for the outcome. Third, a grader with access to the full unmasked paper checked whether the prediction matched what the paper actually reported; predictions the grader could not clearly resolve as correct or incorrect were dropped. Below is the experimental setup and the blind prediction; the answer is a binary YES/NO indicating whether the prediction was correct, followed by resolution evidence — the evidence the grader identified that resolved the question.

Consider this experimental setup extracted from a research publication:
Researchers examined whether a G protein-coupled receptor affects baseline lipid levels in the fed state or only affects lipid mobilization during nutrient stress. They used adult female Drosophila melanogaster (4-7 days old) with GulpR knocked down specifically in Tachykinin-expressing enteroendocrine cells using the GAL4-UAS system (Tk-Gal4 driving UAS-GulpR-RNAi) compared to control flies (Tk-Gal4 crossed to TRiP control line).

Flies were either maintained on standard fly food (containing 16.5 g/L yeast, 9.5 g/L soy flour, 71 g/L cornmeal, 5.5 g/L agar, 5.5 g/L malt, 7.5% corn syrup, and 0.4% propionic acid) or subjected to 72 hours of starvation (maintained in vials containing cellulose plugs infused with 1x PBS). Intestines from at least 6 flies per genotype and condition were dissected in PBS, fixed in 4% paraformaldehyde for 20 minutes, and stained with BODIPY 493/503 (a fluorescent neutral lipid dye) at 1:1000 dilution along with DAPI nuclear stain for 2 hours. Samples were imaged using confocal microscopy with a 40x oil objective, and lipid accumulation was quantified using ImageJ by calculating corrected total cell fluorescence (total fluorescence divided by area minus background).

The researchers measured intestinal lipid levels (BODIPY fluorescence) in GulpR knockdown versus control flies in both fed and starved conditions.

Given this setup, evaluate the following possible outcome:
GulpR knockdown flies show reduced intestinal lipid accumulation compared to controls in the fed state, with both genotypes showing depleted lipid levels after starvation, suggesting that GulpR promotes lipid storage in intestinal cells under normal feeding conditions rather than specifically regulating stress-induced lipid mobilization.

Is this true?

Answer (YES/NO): NO